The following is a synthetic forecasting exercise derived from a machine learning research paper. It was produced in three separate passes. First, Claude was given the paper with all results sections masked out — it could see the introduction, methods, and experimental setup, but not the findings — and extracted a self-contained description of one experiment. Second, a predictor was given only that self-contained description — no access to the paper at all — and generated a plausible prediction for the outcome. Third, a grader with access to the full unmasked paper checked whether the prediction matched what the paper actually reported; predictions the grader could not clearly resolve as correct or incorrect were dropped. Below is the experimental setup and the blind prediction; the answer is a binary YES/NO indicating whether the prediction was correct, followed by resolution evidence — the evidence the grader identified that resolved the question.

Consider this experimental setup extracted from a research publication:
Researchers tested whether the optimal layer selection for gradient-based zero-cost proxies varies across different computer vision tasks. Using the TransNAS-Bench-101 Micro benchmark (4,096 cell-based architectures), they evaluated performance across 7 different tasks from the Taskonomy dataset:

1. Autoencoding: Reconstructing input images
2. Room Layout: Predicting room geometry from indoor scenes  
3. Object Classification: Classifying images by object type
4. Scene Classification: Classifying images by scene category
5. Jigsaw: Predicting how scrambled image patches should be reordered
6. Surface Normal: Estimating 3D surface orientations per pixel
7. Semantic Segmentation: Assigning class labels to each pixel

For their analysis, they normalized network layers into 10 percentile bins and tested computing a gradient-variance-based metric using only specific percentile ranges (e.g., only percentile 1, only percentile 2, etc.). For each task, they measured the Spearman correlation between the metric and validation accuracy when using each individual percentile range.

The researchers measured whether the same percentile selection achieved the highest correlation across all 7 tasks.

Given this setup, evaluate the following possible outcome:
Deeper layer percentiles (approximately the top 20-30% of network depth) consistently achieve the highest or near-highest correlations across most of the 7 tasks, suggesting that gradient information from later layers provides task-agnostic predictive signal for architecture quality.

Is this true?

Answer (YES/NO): NO